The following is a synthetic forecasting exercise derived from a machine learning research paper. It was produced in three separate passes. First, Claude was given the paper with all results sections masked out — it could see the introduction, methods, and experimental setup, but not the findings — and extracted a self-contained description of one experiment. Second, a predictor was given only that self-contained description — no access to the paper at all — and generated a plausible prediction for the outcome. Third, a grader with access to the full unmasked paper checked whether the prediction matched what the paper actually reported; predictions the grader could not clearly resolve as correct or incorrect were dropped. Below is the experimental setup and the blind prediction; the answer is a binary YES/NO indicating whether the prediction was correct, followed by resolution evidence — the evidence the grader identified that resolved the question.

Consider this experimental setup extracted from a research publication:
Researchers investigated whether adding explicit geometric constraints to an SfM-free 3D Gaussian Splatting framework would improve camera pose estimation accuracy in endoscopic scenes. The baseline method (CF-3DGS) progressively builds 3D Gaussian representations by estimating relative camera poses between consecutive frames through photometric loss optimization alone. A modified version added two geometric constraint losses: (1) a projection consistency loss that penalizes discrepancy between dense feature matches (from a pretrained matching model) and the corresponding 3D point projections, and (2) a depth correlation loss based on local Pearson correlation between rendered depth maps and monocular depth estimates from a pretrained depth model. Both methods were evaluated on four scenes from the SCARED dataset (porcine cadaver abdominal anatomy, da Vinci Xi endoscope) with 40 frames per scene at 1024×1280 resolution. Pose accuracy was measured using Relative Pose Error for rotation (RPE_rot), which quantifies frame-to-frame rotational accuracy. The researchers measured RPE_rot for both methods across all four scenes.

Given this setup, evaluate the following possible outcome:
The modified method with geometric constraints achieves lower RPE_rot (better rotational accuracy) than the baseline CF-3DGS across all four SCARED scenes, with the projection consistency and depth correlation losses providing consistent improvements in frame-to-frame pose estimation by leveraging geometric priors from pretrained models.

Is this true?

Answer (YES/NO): NO